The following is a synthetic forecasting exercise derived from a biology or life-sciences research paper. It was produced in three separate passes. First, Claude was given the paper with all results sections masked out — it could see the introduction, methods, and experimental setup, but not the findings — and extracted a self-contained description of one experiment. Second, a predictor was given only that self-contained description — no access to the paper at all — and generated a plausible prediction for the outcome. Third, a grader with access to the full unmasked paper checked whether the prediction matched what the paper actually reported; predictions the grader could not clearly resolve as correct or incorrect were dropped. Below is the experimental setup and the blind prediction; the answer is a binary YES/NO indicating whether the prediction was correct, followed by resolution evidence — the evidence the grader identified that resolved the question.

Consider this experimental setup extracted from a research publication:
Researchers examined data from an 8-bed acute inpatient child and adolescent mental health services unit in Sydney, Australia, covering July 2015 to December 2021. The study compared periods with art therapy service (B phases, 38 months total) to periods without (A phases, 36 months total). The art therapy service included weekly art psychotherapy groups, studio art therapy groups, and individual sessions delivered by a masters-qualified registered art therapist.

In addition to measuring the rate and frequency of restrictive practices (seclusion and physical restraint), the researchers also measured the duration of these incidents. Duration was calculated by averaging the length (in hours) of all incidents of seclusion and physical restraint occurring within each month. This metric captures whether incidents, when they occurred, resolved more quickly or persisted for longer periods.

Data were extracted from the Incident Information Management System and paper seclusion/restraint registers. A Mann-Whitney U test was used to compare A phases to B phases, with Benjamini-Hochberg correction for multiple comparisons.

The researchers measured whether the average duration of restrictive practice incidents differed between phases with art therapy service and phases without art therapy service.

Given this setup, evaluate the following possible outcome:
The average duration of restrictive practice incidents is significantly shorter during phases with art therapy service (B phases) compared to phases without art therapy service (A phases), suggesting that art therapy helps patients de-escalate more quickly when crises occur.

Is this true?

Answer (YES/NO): NO